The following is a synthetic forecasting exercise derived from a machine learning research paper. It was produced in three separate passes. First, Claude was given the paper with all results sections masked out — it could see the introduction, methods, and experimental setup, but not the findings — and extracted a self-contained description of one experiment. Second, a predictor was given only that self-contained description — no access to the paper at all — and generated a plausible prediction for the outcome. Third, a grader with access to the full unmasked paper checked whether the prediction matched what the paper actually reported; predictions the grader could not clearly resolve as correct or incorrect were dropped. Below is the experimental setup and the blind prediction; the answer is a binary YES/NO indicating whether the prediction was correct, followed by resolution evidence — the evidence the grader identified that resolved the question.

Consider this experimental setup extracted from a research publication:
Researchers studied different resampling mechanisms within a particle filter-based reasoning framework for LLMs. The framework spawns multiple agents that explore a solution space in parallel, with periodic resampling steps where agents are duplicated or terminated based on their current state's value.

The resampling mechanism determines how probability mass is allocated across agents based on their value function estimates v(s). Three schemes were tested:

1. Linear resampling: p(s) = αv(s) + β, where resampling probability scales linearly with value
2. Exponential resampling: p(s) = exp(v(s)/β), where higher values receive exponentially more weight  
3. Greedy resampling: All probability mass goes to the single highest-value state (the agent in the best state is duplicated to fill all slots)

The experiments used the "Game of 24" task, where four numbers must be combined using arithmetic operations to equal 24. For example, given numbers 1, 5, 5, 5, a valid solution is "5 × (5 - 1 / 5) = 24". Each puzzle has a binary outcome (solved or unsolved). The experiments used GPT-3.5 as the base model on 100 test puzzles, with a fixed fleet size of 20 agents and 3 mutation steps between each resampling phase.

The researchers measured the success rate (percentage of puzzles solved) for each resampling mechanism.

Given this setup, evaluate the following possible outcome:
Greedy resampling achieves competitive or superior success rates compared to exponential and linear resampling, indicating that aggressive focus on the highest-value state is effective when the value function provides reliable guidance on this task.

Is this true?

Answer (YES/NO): NO